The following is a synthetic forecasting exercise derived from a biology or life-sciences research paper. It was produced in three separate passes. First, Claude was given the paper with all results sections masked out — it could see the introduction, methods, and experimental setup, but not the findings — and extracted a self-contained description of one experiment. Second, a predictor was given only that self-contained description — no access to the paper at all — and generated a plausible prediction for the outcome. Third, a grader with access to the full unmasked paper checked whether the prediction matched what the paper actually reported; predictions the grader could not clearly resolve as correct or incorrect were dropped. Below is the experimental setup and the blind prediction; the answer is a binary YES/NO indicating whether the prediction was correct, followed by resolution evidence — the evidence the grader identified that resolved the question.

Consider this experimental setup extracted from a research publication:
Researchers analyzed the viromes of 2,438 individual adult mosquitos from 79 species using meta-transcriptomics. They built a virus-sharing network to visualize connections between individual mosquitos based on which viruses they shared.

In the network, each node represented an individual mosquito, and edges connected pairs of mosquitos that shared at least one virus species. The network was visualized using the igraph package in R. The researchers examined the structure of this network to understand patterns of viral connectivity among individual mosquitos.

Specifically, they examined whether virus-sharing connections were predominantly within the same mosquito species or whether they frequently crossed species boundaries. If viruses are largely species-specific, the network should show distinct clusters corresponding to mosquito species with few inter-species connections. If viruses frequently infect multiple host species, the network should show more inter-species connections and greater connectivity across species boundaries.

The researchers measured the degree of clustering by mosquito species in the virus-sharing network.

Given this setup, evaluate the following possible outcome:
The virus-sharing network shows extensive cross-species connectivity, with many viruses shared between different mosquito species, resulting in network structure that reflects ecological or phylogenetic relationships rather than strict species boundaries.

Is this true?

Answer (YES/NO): YES